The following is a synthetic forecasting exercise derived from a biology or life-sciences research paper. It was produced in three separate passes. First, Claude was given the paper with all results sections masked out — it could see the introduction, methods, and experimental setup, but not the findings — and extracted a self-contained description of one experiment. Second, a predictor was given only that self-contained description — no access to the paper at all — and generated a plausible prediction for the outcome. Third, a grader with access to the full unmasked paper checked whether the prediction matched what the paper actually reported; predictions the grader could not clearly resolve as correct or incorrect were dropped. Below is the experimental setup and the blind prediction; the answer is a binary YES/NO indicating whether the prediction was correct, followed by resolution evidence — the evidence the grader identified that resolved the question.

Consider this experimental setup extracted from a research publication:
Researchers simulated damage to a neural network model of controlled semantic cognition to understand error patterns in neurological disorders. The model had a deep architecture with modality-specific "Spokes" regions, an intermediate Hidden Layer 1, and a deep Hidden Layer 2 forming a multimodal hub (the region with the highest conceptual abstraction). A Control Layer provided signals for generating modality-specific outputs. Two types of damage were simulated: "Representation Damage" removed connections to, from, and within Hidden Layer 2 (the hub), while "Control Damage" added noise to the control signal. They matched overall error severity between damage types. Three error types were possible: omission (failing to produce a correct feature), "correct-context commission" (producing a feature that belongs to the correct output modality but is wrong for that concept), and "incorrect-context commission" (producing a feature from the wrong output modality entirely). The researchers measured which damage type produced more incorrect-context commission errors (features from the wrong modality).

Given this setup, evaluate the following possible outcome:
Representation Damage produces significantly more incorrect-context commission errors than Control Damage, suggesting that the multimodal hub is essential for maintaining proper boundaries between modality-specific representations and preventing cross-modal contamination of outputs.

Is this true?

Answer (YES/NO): NO